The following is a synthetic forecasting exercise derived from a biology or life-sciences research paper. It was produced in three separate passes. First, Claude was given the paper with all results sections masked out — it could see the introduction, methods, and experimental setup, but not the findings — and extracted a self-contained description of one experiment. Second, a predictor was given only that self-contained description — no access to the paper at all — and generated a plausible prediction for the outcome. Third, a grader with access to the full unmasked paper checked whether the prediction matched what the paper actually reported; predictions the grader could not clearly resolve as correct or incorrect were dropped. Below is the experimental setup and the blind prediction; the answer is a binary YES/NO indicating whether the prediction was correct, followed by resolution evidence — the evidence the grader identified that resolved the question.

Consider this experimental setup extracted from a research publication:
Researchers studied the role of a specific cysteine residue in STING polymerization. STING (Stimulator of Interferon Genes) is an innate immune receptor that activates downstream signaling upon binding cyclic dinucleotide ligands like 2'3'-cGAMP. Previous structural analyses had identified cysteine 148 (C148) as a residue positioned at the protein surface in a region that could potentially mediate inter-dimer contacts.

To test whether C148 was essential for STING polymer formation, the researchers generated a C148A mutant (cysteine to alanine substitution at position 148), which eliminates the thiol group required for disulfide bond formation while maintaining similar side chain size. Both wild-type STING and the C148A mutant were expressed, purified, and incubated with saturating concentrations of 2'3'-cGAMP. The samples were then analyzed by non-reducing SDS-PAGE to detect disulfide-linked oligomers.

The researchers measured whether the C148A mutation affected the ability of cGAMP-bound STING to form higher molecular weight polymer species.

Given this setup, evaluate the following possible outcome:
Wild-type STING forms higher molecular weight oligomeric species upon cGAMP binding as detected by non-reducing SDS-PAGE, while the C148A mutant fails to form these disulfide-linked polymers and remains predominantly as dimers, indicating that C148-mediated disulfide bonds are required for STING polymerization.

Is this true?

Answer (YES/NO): YES